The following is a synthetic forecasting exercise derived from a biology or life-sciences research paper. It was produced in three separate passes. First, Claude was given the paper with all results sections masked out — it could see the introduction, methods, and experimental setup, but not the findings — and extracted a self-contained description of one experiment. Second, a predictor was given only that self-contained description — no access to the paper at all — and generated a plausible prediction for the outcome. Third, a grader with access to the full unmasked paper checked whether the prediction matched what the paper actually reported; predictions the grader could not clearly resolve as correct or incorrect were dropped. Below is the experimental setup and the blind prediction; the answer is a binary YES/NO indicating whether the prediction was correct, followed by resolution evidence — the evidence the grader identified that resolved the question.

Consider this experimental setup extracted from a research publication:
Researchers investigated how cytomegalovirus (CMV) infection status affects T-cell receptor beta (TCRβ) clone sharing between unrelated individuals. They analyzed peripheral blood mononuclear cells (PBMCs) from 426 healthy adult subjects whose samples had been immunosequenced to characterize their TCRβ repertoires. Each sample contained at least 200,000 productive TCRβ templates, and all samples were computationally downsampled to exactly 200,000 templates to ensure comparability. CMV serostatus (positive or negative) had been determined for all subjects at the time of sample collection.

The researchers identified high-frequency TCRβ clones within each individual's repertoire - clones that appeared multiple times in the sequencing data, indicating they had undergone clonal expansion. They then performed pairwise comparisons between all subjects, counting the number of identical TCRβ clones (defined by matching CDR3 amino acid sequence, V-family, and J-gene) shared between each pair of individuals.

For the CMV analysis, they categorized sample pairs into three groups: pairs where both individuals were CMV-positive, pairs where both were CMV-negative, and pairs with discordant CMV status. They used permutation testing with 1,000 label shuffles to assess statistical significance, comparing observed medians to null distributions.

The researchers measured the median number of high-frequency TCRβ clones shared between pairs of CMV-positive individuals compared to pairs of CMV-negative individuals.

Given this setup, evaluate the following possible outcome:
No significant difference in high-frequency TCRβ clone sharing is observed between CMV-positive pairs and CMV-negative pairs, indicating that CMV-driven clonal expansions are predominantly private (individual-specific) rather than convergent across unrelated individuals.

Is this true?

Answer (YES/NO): NO